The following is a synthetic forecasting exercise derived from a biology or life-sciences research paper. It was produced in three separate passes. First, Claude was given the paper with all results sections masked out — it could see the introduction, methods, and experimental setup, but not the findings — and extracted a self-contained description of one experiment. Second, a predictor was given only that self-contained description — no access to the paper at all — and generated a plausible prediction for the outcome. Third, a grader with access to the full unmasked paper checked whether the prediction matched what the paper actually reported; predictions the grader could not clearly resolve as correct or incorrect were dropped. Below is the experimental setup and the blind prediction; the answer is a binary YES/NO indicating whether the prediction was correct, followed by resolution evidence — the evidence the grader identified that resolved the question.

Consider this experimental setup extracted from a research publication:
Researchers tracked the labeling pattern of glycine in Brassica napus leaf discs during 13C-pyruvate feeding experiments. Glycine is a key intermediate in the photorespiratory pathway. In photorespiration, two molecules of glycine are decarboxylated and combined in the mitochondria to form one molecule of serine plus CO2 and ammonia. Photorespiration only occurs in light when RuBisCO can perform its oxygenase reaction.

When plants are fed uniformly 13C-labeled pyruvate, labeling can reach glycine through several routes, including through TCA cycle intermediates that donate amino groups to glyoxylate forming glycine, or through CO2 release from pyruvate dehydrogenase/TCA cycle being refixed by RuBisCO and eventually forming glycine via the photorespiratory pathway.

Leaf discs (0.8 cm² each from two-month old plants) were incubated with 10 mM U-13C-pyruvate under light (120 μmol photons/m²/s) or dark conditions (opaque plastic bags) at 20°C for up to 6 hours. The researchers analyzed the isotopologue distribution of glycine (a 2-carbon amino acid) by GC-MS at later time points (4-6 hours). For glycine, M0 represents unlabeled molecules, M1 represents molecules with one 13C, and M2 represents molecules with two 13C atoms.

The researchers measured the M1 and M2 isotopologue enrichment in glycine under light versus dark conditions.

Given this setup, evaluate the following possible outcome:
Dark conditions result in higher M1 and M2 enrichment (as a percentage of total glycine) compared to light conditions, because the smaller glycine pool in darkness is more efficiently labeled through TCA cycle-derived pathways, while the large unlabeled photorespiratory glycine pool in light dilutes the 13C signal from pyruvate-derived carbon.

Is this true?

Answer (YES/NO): NO